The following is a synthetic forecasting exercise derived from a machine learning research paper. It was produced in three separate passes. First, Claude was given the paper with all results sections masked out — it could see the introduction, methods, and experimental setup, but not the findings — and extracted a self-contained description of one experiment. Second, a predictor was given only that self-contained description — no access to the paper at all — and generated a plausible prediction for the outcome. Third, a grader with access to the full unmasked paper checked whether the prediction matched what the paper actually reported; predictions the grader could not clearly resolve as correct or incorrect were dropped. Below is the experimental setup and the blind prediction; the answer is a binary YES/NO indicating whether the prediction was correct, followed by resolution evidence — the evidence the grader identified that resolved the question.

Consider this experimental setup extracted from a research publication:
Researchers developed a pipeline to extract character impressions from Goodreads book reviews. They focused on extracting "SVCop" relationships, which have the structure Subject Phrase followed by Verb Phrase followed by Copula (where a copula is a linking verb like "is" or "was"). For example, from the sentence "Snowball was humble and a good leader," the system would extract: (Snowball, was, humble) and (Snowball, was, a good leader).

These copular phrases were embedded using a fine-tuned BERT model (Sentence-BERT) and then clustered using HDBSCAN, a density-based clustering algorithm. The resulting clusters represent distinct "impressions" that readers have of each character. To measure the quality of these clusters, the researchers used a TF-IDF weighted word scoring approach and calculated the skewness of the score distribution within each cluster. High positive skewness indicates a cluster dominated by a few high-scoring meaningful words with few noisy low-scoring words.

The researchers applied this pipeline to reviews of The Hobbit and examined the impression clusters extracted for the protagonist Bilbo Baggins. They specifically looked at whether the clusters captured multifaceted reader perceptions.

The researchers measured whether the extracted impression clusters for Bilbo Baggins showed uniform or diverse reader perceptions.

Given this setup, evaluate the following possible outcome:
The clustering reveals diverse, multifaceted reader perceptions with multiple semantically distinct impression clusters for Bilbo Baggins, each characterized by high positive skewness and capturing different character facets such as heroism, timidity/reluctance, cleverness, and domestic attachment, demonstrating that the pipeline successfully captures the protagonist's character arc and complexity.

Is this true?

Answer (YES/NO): NO